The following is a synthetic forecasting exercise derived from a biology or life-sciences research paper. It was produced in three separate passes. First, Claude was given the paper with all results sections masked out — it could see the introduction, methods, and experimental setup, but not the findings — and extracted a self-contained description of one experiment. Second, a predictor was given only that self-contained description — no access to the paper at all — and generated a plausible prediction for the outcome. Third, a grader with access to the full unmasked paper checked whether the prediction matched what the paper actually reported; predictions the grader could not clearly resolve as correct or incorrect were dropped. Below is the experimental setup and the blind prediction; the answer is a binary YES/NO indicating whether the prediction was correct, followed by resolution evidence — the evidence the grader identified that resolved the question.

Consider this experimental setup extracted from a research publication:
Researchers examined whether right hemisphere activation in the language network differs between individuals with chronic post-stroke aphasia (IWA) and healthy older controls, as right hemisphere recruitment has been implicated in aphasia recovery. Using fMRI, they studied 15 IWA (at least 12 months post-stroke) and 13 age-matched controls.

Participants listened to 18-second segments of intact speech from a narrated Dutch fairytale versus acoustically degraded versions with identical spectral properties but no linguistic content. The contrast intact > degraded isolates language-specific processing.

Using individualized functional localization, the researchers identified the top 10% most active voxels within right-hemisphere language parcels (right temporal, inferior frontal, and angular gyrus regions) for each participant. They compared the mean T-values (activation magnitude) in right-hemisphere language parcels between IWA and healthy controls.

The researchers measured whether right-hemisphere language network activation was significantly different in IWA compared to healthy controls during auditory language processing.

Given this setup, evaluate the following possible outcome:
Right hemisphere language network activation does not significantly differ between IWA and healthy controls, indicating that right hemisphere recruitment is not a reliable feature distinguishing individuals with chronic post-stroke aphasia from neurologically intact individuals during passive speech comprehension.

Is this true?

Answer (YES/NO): YES